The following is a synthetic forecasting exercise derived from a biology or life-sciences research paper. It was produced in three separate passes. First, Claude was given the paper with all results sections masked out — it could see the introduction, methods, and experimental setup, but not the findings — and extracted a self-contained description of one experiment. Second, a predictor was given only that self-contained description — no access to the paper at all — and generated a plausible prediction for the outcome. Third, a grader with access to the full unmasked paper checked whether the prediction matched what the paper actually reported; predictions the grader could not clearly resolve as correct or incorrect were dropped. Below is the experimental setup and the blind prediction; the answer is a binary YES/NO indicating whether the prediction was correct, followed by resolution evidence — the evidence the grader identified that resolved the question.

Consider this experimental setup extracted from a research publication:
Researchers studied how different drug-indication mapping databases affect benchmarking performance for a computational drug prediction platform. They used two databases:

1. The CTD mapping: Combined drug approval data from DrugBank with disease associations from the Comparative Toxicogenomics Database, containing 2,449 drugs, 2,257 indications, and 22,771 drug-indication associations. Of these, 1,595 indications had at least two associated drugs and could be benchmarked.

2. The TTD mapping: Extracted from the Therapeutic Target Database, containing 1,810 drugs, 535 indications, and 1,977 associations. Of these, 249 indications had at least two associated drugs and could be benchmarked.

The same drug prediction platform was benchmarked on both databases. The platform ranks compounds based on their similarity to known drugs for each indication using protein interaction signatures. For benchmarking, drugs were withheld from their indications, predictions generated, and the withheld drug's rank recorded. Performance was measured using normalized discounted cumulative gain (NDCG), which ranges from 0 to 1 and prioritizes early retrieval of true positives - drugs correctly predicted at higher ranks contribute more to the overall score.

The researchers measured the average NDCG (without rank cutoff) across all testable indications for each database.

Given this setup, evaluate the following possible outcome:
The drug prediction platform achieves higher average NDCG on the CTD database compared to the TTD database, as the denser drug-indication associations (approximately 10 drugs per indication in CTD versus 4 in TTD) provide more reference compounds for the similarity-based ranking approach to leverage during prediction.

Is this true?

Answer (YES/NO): NO